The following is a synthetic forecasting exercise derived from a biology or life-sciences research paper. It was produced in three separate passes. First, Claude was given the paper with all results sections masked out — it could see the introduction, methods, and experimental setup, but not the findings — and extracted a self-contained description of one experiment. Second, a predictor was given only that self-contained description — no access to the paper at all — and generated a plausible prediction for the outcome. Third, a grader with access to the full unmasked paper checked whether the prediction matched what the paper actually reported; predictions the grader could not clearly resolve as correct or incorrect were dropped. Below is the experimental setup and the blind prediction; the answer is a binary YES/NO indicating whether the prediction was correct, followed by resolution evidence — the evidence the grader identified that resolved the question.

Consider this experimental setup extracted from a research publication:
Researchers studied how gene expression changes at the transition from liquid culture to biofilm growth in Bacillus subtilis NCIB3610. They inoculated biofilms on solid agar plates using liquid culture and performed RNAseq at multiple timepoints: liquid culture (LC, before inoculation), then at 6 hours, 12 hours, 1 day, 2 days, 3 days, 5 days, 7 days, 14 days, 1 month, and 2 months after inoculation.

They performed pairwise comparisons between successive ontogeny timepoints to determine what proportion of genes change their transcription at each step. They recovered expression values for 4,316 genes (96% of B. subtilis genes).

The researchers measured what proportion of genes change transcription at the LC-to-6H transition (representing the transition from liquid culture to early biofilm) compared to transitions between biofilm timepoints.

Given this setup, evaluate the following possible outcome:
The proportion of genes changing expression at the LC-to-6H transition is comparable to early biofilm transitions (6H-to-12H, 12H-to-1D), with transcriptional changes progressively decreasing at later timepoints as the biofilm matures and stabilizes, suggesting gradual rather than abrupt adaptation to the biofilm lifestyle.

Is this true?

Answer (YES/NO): NO